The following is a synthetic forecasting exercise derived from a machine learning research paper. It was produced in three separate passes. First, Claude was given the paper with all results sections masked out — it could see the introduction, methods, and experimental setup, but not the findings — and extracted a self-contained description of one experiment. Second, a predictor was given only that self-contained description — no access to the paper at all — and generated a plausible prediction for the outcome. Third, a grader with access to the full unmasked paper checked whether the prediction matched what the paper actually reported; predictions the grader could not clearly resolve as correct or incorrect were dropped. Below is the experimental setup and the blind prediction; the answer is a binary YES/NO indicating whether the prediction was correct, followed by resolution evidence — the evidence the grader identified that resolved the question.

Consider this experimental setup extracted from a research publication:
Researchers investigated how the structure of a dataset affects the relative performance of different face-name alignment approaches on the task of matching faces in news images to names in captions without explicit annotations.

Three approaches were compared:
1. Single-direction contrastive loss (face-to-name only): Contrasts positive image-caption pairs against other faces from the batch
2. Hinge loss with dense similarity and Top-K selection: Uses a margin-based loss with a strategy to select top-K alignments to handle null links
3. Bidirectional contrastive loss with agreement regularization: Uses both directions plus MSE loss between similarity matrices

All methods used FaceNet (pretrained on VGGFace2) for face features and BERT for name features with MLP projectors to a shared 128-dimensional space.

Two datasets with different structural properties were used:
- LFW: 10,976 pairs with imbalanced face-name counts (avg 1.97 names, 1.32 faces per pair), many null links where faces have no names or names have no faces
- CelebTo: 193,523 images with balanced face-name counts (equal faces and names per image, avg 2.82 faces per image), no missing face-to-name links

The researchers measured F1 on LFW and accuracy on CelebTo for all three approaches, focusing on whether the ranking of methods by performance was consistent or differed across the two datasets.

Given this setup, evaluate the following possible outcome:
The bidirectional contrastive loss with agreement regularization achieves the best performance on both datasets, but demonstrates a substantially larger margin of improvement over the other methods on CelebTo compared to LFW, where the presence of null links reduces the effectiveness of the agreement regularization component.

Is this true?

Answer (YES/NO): YES